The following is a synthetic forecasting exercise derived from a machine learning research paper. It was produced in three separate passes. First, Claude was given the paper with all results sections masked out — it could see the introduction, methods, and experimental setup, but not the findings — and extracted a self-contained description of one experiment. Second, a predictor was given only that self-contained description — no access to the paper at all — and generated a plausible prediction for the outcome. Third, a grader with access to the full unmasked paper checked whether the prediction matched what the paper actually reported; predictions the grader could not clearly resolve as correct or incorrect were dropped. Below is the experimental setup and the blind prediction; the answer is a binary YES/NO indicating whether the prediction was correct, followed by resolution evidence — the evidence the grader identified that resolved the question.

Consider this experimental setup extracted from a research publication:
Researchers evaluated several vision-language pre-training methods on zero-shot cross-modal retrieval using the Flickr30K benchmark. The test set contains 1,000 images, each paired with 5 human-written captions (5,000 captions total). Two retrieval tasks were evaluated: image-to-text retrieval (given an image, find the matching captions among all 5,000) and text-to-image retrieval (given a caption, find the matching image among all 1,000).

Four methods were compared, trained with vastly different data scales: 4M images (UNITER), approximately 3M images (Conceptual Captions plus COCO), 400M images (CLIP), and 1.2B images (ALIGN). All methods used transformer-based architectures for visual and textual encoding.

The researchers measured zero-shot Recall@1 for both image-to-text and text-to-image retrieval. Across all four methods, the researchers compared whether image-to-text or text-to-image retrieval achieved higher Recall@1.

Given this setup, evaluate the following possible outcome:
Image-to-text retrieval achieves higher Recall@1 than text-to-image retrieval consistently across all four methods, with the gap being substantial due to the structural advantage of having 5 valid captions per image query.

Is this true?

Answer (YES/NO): YES